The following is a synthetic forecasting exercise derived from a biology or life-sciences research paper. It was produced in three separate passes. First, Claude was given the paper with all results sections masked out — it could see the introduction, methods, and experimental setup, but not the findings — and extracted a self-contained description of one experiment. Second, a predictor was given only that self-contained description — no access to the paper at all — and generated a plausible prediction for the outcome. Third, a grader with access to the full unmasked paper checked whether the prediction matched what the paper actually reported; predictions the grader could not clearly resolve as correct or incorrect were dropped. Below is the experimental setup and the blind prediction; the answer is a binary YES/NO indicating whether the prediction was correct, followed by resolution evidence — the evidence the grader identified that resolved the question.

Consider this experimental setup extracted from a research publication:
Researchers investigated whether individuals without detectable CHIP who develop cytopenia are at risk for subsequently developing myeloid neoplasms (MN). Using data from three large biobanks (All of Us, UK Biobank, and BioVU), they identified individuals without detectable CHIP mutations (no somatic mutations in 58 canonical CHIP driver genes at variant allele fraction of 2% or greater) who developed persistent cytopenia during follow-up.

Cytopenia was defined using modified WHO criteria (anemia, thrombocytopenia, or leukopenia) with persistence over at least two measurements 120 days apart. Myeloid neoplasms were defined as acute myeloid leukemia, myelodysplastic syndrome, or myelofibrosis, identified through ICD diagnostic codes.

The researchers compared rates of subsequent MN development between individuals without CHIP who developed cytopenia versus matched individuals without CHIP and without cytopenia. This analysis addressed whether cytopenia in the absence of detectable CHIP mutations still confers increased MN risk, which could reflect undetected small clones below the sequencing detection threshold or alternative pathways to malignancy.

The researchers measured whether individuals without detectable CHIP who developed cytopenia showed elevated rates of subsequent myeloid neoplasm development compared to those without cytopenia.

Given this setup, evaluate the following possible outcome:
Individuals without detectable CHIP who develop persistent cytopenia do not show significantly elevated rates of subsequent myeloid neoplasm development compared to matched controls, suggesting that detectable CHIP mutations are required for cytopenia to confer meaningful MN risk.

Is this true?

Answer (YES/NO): NO